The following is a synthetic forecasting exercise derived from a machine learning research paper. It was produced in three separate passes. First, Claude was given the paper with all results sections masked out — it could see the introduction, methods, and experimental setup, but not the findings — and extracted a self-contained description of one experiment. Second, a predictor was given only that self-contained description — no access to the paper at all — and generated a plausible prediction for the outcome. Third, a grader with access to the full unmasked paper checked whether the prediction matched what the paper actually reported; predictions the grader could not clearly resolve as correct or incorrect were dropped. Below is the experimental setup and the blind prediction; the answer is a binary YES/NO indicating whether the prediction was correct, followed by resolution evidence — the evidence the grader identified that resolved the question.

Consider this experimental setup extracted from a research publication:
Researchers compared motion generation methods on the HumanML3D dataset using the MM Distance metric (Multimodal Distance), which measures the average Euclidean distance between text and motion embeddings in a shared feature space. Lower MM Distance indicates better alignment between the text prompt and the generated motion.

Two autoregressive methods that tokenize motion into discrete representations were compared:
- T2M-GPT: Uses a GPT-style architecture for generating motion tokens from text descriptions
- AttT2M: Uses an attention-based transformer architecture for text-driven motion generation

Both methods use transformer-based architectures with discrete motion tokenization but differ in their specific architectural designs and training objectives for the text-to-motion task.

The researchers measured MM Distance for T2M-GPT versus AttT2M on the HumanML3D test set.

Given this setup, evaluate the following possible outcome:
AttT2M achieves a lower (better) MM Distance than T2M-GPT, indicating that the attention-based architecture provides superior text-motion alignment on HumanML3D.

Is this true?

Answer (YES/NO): YES